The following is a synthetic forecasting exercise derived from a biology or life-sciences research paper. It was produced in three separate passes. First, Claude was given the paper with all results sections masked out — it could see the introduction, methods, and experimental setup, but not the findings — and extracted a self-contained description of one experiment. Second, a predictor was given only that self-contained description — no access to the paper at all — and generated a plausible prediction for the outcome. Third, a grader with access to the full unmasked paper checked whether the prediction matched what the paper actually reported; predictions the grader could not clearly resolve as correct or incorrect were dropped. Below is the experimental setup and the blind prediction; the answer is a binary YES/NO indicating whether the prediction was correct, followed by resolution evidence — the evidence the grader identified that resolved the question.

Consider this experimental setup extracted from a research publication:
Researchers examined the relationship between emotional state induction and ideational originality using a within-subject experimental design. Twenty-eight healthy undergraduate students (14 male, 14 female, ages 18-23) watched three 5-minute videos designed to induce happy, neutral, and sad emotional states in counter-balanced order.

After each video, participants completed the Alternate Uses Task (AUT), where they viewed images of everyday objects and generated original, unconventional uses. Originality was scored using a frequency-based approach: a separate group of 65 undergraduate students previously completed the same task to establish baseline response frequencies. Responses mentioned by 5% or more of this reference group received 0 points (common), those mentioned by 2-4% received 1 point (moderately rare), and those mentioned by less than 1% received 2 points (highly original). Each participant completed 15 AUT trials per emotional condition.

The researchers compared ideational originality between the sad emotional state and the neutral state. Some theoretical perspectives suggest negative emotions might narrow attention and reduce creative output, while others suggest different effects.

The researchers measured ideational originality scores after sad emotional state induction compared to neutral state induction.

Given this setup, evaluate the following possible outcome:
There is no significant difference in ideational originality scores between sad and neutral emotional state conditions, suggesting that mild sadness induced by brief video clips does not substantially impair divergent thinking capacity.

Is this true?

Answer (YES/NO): YES